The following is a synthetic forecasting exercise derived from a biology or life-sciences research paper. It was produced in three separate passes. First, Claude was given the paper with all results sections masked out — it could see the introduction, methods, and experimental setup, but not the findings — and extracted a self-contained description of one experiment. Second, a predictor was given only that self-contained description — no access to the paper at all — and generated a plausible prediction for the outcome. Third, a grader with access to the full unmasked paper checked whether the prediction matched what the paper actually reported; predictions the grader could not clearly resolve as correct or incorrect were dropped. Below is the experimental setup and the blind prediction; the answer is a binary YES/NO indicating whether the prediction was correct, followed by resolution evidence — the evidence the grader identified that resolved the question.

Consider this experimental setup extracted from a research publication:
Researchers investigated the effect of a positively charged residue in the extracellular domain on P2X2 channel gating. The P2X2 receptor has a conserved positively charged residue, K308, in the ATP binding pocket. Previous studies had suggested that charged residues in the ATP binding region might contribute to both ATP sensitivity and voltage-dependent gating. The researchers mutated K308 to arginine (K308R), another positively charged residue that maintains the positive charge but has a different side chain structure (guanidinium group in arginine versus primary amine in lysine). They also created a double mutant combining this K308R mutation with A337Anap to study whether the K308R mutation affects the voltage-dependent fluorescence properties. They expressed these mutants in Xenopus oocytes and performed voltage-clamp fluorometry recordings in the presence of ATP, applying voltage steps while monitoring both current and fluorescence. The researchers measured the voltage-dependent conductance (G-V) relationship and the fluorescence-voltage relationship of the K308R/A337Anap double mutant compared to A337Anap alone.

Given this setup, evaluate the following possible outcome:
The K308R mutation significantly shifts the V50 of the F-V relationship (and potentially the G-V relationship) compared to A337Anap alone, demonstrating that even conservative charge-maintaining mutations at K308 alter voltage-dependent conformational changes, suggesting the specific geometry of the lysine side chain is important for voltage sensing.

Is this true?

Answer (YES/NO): NO